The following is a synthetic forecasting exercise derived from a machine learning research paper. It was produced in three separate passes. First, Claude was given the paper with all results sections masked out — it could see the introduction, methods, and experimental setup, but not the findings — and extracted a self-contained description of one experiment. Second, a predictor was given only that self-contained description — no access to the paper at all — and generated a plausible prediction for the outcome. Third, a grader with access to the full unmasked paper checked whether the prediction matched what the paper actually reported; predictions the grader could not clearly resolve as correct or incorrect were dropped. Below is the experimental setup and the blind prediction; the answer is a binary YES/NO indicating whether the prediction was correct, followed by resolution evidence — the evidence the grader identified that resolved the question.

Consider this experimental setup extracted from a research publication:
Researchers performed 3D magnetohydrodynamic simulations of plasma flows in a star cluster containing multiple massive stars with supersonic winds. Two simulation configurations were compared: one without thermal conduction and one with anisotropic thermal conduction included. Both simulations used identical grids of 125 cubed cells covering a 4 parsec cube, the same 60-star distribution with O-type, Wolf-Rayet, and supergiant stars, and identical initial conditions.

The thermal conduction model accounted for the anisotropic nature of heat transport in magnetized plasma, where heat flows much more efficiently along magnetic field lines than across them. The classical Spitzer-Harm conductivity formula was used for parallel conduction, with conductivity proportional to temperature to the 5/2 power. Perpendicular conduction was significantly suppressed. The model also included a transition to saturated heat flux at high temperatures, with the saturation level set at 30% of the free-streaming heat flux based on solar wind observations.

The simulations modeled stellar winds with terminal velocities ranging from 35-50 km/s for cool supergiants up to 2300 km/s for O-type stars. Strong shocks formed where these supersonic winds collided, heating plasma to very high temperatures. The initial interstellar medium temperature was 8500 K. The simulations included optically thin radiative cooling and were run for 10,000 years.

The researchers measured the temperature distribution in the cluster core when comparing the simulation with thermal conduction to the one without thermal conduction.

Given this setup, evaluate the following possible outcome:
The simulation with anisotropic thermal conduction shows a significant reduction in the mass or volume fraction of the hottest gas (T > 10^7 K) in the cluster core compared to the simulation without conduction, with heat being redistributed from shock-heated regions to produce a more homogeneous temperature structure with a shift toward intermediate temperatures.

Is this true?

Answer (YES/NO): YES